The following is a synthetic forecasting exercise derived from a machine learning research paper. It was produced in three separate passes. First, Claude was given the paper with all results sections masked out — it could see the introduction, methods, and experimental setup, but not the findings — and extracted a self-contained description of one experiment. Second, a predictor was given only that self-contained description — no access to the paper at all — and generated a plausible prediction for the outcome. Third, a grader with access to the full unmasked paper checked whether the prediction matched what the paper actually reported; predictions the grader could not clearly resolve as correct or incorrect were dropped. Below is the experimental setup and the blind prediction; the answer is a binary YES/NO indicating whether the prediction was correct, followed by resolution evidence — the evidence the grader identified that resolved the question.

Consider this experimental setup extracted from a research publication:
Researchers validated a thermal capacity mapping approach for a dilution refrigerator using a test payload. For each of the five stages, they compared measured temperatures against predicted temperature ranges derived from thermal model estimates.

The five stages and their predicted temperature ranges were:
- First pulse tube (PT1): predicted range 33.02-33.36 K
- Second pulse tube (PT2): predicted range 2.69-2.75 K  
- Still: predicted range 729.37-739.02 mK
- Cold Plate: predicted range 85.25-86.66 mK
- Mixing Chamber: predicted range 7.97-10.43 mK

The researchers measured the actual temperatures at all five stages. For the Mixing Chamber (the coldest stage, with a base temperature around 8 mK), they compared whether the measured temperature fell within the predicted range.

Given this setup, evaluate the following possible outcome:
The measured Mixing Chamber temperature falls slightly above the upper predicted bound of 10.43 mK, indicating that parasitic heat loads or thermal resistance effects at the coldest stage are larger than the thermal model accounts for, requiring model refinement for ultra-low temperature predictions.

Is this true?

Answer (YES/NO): NO